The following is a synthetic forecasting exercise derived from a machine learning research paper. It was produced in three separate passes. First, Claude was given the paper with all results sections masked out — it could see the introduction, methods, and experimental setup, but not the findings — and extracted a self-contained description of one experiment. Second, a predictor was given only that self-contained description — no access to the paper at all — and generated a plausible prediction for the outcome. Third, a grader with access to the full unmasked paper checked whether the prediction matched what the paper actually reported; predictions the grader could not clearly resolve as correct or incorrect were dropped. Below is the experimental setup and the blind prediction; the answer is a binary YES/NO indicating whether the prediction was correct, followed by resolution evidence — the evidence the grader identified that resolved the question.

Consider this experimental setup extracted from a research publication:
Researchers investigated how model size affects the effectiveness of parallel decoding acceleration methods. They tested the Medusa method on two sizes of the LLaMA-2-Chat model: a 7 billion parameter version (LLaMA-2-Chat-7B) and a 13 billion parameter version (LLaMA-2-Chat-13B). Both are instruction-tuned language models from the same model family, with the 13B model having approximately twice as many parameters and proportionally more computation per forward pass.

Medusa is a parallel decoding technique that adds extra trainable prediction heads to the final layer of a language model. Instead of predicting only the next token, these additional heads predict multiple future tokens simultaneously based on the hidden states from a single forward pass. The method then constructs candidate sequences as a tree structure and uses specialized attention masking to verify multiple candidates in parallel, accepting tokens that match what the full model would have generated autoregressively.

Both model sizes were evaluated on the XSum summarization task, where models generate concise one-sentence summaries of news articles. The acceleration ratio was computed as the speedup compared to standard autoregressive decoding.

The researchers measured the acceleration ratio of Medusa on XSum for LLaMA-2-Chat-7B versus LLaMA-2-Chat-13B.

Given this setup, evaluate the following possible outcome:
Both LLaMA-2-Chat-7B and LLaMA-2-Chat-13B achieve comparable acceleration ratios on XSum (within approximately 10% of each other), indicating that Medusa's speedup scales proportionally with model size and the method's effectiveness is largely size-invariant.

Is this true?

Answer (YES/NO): NO